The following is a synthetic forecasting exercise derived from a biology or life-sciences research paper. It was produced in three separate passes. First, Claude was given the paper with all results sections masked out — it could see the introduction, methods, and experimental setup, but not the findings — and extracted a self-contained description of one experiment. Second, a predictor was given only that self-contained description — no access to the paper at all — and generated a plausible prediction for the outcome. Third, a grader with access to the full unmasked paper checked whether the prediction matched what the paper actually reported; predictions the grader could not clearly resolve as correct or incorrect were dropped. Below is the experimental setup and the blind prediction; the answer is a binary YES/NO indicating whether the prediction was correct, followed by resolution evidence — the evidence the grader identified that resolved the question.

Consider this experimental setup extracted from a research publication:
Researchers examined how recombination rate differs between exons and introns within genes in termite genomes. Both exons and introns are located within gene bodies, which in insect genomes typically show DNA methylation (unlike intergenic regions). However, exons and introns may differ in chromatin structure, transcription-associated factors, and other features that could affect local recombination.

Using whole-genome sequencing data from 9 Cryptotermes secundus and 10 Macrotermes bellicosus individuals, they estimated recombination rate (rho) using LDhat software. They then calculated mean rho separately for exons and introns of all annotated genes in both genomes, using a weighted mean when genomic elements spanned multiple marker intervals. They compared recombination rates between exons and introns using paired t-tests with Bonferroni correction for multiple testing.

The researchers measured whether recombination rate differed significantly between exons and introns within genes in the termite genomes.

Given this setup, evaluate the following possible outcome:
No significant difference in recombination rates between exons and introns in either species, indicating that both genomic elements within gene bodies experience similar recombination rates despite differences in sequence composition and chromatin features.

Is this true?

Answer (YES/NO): NO